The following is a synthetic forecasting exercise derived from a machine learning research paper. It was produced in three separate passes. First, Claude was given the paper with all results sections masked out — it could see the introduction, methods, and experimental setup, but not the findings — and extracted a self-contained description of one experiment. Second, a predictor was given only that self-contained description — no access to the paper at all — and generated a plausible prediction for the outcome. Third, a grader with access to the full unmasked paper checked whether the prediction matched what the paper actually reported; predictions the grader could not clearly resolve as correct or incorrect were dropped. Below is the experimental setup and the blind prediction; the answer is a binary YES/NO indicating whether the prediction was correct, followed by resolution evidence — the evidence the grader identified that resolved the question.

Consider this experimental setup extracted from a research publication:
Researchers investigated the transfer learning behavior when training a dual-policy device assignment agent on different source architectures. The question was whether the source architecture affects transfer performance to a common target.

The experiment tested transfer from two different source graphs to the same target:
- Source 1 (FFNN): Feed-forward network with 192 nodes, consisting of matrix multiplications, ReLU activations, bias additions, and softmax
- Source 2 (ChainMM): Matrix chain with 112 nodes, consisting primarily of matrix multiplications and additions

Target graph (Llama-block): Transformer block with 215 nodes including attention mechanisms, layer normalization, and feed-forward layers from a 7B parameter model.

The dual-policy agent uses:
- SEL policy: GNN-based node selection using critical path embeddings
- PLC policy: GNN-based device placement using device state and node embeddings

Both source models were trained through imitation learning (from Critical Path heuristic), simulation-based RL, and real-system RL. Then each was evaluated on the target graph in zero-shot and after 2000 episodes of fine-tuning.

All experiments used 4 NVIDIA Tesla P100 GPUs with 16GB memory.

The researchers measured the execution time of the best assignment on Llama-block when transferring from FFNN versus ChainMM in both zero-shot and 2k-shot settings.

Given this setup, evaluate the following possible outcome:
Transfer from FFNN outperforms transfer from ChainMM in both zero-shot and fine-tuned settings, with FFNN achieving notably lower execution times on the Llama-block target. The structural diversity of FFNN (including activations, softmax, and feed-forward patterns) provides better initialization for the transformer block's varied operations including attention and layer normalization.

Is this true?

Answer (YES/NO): NO